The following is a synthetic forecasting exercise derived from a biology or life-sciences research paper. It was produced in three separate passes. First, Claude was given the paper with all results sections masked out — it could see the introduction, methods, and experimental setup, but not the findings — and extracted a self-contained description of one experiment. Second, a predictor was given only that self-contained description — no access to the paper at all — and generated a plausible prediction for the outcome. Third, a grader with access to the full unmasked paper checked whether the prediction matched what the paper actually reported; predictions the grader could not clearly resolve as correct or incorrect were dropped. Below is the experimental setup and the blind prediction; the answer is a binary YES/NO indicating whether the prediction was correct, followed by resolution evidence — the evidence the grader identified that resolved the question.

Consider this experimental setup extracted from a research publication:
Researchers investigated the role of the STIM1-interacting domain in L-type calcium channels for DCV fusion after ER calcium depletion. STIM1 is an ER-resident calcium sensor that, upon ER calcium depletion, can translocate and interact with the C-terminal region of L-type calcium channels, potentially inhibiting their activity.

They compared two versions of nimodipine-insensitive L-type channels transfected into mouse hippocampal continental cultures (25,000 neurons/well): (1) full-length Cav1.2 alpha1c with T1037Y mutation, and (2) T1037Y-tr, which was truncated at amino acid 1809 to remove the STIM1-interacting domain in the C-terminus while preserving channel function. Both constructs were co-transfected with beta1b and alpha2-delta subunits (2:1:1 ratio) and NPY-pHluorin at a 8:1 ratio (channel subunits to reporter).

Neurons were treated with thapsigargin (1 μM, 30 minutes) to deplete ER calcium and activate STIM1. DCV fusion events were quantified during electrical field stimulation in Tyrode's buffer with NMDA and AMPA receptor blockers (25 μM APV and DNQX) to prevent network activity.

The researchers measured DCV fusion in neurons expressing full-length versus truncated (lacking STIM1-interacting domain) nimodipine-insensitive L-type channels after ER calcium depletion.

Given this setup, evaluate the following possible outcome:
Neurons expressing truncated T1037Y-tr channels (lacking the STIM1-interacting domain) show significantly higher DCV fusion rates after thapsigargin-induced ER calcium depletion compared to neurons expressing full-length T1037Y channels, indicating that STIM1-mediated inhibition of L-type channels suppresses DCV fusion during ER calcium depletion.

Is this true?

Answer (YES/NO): YES